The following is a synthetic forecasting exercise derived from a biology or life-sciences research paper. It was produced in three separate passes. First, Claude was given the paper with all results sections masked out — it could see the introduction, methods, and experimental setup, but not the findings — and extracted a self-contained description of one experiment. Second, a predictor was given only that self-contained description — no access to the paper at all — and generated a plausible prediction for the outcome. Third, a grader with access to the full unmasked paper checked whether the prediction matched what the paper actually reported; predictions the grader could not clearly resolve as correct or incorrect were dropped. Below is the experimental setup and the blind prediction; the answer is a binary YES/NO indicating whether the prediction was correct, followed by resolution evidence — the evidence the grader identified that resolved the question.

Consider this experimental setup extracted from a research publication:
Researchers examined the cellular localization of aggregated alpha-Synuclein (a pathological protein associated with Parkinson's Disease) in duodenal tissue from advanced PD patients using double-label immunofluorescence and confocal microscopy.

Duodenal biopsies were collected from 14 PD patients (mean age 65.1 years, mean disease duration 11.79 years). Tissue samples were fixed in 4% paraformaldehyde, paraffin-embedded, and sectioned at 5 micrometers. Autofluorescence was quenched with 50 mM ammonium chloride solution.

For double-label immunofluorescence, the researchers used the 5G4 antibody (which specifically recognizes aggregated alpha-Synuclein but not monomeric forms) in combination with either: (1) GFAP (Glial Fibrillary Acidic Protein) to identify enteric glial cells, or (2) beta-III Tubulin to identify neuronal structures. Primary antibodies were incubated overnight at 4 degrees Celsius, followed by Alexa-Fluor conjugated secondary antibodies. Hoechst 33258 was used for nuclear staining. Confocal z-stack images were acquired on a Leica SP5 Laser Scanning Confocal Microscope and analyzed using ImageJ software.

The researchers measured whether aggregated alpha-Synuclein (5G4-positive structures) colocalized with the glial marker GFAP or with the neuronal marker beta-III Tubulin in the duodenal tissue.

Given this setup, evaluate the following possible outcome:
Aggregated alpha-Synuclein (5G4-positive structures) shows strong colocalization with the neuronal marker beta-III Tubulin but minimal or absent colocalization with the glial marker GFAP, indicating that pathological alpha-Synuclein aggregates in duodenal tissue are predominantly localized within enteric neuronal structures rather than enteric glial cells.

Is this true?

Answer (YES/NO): YES